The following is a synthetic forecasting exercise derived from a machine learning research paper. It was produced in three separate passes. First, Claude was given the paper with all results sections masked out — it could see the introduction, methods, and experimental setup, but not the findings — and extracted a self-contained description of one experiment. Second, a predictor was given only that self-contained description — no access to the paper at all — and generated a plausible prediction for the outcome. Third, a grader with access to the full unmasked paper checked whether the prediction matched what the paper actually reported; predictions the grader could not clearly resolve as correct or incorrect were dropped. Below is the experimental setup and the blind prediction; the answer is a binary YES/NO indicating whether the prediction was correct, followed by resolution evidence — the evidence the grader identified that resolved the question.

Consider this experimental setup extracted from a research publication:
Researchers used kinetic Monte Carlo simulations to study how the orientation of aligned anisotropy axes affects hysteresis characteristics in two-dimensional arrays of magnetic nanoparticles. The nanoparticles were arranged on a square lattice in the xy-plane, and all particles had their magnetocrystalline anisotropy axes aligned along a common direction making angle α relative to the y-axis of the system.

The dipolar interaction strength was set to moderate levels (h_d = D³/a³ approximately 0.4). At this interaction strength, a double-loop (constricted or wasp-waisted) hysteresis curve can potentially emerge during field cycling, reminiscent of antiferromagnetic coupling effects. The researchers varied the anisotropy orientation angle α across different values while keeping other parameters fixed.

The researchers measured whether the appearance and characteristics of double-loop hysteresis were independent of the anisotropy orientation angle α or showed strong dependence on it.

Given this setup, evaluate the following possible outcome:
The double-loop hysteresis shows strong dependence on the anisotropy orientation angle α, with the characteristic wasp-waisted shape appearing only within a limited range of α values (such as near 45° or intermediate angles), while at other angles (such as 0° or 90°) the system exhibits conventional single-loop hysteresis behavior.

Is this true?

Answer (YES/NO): NO